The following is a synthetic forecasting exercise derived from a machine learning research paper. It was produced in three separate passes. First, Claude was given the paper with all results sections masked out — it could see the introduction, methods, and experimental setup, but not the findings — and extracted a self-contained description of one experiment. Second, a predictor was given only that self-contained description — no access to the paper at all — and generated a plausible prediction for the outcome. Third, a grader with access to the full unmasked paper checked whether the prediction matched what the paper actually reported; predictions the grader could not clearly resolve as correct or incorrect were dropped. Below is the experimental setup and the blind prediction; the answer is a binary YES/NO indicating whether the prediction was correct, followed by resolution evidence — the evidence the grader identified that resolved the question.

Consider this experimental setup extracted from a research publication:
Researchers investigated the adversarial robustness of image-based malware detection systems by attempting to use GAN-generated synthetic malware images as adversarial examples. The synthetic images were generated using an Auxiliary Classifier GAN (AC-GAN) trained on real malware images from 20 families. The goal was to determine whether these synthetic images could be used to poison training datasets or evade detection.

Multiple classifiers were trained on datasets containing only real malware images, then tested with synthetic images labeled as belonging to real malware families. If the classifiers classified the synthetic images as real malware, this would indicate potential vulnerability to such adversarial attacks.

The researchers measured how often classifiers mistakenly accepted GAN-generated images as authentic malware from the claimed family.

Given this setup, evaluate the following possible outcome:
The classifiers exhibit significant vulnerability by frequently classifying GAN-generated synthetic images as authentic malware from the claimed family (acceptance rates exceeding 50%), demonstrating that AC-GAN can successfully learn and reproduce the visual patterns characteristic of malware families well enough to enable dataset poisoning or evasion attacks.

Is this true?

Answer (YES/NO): NO